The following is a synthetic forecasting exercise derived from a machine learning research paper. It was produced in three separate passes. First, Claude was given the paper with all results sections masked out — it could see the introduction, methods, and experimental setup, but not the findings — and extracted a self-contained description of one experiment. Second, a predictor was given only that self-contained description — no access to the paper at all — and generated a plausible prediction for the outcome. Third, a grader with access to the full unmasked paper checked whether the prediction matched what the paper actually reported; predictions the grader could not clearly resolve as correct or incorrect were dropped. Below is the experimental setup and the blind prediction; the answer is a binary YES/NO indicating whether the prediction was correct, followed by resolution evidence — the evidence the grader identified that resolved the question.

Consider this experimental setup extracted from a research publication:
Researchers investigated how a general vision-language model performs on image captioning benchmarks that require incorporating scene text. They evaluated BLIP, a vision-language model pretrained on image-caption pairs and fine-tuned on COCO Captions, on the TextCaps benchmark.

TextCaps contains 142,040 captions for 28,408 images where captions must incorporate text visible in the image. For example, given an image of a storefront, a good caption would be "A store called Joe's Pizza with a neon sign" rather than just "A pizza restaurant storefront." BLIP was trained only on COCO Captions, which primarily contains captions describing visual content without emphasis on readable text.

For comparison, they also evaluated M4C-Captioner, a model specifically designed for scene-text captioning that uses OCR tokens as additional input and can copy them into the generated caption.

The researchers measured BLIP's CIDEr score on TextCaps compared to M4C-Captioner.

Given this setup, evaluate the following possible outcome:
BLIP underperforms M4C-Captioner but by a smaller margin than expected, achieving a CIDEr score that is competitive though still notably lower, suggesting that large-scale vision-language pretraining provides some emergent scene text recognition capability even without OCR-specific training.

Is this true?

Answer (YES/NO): NO